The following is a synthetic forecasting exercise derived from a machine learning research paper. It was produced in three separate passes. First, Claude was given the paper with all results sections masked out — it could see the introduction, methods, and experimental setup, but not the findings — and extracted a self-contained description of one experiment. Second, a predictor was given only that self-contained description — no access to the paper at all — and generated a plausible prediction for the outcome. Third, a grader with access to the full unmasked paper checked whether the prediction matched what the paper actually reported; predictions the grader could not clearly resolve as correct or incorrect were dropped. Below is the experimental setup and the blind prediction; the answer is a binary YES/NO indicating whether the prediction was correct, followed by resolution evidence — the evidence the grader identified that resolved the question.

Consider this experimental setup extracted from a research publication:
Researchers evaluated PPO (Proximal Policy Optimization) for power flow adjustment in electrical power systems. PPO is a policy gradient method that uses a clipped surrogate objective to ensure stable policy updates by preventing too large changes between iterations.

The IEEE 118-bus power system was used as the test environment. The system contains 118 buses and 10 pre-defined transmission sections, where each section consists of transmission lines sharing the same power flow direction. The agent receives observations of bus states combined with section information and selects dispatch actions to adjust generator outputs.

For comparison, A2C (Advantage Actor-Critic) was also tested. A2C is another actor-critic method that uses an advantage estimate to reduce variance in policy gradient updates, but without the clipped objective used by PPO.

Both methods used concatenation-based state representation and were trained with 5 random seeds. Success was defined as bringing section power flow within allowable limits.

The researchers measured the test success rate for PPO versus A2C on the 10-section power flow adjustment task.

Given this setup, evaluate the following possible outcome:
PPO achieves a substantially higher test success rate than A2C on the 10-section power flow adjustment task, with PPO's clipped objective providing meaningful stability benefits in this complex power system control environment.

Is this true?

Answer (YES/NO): NO